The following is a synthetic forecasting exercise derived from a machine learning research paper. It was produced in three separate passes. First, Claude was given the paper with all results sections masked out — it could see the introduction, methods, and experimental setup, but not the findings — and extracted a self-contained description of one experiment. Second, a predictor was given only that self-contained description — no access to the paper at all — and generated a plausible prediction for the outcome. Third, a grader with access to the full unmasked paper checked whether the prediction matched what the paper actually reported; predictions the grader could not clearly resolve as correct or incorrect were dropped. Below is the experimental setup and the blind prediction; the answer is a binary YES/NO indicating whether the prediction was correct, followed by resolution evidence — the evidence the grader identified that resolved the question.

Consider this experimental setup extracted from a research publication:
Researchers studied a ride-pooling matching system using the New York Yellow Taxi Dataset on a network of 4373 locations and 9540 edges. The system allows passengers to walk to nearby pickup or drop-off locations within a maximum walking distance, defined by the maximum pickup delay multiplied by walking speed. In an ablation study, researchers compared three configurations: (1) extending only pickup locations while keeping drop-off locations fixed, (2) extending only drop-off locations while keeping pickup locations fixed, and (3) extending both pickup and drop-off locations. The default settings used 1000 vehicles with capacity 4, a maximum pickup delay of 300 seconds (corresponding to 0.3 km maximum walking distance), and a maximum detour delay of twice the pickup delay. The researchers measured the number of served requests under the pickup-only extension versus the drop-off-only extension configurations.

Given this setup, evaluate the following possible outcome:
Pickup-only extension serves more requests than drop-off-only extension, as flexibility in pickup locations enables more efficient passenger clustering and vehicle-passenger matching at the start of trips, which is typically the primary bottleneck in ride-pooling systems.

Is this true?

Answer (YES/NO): NO